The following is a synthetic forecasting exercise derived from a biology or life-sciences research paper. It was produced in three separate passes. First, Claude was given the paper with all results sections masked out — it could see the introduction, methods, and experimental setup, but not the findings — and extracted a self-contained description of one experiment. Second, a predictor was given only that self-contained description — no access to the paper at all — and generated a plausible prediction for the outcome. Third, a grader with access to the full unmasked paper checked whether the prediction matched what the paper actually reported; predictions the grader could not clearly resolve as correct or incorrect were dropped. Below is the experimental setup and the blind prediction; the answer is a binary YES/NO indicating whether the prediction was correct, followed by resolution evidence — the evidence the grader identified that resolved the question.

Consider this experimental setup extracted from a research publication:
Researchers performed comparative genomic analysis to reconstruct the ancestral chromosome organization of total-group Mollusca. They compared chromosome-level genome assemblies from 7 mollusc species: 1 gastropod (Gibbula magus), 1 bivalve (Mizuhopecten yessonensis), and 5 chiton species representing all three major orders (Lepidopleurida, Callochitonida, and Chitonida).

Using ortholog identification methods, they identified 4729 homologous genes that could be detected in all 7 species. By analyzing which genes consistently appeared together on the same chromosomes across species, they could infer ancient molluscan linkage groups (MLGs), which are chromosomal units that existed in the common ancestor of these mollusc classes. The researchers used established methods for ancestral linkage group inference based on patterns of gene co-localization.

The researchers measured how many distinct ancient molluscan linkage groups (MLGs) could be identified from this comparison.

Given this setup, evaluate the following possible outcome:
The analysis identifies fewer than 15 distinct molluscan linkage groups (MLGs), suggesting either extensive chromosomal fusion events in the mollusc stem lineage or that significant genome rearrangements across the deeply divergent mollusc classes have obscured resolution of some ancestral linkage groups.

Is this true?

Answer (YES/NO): NO